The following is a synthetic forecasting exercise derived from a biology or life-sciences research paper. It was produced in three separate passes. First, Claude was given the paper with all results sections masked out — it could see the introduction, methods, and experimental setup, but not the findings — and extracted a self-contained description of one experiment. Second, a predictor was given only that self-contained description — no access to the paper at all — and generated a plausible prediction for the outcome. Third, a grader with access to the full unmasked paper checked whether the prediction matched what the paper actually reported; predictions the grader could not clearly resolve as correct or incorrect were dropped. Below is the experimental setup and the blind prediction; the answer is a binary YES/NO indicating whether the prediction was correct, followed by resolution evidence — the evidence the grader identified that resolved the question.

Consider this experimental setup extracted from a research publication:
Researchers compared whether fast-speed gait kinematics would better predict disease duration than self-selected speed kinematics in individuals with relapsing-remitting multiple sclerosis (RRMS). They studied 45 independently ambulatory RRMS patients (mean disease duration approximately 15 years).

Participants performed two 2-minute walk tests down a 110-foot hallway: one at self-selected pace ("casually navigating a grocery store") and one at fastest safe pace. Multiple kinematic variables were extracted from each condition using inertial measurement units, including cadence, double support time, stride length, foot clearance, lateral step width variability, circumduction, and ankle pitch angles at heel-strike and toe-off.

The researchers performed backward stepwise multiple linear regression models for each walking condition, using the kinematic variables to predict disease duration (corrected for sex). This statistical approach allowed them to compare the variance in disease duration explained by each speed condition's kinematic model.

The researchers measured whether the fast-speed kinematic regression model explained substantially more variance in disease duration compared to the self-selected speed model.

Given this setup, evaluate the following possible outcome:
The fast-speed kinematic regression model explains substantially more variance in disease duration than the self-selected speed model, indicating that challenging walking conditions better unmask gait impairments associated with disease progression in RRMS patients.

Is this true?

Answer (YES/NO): NO